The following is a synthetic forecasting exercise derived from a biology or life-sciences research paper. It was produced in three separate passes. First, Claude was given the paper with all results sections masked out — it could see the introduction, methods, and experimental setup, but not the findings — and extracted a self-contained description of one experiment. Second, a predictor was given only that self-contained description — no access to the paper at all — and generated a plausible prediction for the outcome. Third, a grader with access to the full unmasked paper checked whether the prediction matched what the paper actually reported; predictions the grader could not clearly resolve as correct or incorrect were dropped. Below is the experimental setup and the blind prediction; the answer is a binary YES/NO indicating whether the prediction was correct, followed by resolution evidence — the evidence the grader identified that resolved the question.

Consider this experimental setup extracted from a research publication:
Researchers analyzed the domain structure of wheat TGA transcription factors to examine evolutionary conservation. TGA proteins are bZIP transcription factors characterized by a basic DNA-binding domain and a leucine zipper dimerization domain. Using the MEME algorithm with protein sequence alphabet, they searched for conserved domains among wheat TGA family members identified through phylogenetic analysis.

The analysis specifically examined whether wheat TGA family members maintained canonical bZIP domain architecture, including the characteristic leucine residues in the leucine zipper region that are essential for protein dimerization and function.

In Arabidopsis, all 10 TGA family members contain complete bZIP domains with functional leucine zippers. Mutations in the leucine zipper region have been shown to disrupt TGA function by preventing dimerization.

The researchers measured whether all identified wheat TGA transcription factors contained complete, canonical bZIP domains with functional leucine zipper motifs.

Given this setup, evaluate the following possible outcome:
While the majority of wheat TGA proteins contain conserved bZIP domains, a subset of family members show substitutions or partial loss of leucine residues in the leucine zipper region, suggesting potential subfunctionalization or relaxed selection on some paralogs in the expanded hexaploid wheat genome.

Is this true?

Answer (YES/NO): NO